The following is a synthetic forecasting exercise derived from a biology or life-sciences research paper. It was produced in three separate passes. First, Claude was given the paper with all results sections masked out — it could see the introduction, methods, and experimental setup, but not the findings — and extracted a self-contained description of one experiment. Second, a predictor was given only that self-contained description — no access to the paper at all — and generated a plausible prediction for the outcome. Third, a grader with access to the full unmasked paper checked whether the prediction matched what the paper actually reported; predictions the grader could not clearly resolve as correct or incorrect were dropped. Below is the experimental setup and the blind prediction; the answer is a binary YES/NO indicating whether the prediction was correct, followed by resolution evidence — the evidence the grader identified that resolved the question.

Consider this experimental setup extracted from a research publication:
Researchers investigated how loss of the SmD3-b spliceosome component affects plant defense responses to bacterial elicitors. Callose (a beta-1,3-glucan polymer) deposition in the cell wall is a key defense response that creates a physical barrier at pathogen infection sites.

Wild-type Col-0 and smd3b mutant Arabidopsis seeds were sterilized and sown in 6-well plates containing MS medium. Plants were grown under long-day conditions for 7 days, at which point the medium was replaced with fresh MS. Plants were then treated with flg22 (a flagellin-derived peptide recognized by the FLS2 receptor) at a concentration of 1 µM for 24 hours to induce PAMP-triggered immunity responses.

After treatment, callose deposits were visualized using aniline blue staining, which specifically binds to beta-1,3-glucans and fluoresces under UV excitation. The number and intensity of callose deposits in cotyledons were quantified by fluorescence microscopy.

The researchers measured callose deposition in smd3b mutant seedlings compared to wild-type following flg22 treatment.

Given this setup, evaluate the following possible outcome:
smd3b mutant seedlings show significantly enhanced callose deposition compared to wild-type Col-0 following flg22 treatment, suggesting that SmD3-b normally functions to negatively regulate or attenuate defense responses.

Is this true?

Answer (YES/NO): YES